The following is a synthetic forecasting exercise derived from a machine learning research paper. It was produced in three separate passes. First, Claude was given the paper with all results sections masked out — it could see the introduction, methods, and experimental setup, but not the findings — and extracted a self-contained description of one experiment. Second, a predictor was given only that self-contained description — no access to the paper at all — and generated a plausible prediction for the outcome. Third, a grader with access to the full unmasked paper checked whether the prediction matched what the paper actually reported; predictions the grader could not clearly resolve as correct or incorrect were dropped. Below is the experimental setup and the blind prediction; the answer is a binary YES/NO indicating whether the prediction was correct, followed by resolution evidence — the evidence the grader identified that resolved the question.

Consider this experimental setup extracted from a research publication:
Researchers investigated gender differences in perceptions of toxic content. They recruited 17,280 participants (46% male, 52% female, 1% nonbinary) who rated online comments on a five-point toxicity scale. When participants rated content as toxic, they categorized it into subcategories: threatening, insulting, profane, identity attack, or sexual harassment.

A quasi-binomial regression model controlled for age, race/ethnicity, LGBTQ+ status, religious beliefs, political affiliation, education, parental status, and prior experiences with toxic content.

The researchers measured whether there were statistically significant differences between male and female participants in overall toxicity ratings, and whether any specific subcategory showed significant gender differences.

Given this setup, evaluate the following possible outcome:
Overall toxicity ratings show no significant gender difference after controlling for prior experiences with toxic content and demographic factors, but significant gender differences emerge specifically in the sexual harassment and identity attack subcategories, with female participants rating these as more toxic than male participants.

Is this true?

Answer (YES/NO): NO